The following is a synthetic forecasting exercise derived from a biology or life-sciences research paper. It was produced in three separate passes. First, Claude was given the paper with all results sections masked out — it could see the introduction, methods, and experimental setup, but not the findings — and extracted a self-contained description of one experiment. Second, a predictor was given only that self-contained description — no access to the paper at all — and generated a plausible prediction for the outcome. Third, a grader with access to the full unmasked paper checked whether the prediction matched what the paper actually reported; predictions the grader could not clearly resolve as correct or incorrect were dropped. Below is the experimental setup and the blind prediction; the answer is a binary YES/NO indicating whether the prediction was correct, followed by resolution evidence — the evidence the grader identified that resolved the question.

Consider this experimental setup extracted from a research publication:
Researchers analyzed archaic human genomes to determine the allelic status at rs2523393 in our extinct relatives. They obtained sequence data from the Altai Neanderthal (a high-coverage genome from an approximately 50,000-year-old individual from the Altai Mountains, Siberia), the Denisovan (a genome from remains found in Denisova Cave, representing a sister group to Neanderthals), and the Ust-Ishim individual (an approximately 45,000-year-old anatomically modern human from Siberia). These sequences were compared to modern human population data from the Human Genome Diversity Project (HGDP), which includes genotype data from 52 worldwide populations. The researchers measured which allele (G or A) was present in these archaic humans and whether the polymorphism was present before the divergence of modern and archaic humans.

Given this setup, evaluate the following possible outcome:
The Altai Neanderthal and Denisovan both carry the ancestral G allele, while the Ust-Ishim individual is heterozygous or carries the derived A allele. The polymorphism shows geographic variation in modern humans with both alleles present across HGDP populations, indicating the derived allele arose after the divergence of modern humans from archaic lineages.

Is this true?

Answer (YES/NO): NO